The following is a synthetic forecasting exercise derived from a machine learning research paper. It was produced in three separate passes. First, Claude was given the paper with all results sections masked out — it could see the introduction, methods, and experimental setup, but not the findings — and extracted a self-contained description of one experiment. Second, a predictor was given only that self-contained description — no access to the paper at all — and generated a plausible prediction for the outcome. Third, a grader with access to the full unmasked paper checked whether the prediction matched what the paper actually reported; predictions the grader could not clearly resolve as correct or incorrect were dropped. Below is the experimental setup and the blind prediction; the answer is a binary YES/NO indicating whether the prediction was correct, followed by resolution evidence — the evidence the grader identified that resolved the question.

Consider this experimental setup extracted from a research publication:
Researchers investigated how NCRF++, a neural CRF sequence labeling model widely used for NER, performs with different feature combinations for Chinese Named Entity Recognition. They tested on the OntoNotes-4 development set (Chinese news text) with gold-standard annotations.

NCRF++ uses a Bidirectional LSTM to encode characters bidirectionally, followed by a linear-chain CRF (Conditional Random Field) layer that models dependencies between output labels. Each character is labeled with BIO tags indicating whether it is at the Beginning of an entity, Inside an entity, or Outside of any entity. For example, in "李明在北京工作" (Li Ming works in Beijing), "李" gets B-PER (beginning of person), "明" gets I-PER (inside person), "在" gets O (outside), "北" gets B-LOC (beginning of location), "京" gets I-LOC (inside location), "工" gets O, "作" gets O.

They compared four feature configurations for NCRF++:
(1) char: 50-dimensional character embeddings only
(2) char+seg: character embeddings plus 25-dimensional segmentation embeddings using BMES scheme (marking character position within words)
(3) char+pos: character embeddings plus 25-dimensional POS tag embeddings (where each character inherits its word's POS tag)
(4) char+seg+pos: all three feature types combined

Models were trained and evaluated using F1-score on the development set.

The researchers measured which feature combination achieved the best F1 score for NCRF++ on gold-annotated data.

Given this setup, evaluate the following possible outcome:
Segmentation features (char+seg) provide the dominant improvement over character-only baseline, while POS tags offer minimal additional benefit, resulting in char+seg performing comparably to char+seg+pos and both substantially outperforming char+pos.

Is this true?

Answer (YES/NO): NO